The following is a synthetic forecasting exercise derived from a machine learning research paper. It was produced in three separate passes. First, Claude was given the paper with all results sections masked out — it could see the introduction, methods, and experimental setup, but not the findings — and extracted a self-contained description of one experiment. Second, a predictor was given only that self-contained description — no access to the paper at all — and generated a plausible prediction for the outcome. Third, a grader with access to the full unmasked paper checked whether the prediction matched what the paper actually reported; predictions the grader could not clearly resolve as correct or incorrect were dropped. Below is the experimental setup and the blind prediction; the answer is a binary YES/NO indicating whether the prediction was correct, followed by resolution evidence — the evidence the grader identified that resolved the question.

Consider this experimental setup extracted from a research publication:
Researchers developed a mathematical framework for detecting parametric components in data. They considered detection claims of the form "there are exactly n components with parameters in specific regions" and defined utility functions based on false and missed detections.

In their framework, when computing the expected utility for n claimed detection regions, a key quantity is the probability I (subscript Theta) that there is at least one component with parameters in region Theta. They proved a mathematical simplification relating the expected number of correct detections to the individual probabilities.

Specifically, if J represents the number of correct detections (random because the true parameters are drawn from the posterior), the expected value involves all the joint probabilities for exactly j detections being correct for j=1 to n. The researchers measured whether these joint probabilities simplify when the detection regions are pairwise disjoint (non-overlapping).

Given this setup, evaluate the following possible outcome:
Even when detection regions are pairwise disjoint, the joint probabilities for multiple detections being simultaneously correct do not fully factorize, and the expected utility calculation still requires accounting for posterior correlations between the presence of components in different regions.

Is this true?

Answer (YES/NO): NO